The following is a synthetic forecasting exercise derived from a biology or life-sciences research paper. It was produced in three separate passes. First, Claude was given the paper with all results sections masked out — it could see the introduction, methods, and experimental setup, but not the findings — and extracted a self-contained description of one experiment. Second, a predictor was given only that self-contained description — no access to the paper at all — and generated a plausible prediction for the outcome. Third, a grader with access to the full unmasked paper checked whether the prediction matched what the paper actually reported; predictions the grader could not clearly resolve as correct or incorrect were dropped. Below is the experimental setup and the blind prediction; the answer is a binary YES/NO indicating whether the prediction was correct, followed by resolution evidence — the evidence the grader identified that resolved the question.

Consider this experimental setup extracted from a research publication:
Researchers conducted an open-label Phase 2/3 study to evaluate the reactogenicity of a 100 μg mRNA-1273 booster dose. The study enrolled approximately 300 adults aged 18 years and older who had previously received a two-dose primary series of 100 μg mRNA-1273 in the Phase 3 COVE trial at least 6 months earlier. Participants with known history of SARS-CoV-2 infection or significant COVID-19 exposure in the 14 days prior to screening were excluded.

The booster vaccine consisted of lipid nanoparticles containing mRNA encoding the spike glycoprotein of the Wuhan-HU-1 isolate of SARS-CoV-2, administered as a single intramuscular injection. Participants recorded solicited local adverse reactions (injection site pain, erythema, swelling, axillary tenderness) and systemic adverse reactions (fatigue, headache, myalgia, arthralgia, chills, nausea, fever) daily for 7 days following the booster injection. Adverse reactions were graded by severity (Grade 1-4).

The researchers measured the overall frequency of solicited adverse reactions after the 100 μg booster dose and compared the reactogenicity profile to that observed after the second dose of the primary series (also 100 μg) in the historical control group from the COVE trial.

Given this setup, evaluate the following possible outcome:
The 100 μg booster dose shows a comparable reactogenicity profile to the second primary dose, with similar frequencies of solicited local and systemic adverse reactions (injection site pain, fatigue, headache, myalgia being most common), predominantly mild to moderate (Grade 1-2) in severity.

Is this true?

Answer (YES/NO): NO